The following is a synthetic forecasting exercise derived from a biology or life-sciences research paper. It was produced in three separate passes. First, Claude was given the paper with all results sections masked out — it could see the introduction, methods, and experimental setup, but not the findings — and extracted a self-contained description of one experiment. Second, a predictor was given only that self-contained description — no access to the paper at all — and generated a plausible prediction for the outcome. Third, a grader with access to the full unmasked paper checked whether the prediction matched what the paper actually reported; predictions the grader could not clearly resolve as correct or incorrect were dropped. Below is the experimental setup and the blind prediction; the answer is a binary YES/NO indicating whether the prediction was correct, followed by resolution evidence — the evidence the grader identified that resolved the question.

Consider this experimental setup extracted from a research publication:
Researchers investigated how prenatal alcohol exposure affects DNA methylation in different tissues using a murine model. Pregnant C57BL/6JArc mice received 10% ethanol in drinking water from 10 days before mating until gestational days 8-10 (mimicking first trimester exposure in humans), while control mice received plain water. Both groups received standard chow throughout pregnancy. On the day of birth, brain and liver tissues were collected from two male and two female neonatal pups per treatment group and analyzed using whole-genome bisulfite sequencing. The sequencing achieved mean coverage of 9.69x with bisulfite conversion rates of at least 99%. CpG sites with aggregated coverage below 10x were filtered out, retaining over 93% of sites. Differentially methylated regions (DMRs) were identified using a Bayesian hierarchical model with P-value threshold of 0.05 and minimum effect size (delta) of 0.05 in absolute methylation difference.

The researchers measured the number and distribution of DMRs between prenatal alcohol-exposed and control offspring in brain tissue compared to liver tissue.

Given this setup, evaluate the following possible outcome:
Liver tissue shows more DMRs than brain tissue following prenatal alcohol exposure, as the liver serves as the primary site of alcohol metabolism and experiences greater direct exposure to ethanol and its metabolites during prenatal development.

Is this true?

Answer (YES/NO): YES